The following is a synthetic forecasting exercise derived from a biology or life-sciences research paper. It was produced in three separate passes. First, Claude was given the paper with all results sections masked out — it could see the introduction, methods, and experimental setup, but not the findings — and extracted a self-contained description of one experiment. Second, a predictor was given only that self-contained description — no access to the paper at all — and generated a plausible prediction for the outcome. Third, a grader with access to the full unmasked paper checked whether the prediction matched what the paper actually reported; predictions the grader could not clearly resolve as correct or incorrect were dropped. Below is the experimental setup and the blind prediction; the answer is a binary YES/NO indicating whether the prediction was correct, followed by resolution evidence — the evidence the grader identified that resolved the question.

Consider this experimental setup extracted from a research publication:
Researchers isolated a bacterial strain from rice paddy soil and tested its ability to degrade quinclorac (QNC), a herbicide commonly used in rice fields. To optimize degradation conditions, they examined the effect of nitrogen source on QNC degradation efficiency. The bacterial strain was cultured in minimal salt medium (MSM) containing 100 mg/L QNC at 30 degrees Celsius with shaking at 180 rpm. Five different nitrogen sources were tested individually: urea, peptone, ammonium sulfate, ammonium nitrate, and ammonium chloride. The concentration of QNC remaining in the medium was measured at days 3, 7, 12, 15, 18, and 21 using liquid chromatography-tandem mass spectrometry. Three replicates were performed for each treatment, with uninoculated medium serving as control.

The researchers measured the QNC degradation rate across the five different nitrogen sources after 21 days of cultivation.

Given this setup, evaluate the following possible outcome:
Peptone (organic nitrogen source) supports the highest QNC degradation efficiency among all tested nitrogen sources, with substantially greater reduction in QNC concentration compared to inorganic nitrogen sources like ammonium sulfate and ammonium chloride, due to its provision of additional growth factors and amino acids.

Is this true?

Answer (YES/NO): NO